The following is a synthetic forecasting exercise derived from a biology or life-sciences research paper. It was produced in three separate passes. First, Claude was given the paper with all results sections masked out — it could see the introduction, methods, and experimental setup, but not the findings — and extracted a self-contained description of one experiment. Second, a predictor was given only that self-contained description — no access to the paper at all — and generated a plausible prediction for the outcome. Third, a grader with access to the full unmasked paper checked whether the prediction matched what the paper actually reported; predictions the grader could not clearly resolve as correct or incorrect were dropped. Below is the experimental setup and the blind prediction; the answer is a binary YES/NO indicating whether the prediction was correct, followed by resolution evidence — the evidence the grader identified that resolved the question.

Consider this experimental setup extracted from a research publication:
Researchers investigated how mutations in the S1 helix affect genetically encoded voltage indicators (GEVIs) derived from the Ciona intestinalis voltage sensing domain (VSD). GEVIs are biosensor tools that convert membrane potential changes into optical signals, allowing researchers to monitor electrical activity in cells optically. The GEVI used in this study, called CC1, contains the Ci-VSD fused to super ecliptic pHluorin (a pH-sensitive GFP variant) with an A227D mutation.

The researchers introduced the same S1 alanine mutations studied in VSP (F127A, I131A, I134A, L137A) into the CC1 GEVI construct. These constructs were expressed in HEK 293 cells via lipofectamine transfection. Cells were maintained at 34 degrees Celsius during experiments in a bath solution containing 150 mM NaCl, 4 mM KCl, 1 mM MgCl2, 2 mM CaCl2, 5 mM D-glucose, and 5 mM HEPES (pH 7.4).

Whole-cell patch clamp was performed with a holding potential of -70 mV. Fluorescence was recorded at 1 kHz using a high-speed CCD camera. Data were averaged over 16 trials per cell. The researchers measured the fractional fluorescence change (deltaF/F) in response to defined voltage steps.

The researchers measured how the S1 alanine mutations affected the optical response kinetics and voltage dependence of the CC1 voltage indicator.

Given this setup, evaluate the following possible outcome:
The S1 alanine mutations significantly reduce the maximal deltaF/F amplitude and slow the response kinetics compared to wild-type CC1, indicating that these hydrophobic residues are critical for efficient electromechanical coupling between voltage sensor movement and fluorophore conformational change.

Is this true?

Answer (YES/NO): NO